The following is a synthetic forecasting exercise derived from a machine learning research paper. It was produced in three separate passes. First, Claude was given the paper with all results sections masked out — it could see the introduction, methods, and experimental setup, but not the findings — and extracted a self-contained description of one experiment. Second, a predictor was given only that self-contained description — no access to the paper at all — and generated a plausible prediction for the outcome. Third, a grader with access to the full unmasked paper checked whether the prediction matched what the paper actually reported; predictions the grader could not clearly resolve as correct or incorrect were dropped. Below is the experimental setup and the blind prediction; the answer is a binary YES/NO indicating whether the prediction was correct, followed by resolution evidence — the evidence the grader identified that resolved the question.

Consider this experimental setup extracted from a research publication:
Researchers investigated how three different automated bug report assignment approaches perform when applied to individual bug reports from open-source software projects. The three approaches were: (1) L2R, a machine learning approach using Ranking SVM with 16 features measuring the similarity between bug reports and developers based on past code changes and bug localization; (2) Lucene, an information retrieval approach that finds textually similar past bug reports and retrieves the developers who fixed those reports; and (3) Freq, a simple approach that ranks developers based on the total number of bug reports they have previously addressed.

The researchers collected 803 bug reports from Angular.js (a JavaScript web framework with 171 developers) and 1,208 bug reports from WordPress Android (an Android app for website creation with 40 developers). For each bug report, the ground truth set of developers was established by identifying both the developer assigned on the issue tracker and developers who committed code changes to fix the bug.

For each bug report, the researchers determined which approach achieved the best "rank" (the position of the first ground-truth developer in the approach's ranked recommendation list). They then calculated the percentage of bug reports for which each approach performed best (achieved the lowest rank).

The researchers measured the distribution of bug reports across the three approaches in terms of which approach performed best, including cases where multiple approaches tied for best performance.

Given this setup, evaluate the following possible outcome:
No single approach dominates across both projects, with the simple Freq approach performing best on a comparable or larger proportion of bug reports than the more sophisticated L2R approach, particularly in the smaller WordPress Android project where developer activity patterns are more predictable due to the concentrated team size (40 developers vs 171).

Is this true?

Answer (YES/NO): NO